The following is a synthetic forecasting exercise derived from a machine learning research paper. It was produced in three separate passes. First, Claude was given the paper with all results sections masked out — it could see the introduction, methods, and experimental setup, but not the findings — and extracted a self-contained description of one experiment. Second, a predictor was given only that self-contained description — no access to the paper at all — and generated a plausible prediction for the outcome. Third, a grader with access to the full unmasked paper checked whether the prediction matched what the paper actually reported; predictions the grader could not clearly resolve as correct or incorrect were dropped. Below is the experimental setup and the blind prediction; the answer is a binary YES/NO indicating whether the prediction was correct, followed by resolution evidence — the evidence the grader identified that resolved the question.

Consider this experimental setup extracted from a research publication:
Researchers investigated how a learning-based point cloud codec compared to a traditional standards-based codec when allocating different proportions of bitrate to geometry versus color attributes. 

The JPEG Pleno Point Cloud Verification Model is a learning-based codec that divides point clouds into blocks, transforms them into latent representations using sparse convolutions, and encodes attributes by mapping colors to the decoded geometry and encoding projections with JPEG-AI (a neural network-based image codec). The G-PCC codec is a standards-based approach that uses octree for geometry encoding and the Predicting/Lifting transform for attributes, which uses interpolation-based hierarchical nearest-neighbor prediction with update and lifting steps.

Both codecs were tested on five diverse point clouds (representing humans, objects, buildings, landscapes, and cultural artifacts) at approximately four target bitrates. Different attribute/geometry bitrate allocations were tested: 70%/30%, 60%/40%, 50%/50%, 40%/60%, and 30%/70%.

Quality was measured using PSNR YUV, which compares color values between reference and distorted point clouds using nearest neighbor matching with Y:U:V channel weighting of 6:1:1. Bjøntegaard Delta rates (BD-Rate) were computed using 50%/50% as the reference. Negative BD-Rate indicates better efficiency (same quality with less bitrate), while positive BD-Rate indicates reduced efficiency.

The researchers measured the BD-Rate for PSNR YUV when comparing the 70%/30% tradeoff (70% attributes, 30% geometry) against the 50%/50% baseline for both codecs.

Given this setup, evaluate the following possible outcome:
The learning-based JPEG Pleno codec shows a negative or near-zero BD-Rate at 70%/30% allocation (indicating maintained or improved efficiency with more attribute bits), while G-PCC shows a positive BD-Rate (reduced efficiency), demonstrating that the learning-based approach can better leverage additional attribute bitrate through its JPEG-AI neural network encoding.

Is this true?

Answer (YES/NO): YES